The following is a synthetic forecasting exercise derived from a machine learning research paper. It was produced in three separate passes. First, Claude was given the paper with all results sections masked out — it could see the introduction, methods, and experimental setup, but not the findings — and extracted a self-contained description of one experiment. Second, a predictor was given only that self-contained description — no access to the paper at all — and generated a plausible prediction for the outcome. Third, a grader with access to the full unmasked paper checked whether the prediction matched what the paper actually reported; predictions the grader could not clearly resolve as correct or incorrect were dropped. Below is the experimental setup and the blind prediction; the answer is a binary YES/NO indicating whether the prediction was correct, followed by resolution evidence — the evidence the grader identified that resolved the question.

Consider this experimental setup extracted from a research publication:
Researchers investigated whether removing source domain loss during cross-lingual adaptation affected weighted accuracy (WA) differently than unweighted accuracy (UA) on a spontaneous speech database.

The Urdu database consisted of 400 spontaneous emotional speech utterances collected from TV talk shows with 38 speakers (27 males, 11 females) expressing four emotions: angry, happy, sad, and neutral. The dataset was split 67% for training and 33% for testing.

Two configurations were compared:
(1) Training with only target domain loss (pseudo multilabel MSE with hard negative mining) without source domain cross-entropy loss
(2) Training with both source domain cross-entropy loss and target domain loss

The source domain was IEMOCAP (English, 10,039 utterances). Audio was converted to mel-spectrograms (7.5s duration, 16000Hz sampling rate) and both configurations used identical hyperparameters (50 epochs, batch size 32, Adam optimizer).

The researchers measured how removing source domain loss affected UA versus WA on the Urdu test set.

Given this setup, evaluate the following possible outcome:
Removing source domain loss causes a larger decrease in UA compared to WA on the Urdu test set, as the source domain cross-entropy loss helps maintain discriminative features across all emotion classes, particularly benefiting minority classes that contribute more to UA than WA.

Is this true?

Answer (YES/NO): NO